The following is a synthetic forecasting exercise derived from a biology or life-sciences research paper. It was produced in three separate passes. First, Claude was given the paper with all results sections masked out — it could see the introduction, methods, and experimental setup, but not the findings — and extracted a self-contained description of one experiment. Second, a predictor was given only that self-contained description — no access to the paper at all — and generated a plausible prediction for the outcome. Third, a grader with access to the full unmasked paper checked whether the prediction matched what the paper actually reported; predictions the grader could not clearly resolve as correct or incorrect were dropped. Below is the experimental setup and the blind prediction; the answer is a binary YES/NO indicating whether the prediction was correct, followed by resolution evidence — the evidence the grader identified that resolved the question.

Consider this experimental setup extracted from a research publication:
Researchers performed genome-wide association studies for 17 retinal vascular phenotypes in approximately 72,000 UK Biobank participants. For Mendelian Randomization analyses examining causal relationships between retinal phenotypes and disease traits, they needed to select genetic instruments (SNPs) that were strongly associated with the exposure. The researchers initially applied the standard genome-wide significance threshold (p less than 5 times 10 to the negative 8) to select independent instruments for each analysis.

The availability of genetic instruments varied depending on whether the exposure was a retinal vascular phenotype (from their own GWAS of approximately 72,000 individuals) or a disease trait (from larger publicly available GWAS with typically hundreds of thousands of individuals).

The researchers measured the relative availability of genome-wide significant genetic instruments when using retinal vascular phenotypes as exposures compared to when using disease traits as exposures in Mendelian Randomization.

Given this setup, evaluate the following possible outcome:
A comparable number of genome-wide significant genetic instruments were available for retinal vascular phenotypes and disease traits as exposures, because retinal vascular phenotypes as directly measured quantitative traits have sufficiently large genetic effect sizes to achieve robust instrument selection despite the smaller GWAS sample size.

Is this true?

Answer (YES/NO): NO